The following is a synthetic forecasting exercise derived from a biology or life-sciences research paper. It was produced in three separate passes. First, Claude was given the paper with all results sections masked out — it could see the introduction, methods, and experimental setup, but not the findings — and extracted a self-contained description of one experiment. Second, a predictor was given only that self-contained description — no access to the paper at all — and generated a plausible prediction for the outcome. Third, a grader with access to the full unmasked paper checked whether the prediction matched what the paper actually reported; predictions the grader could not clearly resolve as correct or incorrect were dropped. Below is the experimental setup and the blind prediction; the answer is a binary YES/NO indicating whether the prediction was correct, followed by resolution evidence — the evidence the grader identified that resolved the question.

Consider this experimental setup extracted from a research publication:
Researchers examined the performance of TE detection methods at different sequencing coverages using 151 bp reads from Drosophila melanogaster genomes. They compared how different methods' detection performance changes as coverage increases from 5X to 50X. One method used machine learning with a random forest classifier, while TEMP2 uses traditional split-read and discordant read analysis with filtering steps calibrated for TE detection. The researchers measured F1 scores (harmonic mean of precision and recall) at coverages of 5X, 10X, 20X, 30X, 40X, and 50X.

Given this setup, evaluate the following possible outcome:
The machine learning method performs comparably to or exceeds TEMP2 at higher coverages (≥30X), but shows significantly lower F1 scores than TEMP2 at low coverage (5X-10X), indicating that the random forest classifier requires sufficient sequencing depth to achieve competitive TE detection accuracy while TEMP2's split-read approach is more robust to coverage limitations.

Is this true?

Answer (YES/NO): NO